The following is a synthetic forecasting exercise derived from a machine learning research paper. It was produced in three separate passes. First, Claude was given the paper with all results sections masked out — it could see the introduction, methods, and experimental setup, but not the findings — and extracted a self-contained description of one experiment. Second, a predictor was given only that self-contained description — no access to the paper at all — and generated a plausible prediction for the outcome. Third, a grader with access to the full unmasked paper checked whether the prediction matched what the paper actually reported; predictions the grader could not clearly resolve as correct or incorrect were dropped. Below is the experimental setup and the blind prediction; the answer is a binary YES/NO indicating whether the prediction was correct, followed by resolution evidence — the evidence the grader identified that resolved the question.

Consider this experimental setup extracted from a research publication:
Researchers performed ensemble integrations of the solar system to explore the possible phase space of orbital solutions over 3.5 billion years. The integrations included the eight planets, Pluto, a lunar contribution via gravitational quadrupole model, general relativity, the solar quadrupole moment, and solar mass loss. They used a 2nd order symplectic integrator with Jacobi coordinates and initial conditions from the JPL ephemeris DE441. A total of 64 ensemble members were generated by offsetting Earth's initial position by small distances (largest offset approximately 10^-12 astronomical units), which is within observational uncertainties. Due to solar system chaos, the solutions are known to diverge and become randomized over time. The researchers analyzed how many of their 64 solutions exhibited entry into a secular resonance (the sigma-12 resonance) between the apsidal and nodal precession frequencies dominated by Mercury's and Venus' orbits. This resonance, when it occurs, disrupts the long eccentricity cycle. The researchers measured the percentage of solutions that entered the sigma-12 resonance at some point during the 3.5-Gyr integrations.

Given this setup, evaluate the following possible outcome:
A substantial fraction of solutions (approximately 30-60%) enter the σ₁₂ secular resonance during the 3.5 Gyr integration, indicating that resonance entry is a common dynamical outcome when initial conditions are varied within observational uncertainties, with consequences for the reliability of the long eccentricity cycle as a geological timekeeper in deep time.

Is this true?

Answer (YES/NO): YES